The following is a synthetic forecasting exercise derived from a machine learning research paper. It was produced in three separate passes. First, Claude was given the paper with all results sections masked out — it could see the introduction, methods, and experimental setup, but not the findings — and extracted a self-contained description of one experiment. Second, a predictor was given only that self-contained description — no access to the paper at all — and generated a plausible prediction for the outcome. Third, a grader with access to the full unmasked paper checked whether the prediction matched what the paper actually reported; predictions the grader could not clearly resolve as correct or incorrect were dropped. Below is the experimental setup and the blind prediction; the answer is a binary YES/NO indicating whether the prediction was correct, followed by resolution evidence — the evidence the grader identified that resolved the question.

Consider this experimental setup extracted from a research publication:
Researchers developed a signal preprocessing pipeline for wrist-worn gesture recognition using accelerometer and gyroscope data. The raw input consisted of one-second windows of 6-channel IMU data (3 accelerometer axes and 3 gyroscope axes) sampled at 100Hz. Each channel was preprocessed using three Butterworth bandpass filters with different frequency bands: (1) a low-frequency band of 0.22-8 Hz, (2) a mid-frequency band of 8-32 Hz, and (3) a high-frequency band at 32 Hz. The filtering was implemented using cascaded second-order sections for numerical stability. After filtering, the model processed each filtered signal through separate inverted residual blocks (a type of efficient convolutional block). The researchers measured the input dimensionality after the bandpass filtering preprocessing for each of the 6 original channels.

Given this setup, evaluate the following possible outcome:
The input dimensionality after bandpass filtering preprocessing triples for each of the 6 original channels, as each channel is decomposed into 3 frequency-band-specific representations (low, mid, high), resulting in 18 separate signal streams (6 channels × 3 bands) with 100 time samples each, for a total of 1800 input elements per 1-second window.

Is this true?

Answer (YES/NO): NO